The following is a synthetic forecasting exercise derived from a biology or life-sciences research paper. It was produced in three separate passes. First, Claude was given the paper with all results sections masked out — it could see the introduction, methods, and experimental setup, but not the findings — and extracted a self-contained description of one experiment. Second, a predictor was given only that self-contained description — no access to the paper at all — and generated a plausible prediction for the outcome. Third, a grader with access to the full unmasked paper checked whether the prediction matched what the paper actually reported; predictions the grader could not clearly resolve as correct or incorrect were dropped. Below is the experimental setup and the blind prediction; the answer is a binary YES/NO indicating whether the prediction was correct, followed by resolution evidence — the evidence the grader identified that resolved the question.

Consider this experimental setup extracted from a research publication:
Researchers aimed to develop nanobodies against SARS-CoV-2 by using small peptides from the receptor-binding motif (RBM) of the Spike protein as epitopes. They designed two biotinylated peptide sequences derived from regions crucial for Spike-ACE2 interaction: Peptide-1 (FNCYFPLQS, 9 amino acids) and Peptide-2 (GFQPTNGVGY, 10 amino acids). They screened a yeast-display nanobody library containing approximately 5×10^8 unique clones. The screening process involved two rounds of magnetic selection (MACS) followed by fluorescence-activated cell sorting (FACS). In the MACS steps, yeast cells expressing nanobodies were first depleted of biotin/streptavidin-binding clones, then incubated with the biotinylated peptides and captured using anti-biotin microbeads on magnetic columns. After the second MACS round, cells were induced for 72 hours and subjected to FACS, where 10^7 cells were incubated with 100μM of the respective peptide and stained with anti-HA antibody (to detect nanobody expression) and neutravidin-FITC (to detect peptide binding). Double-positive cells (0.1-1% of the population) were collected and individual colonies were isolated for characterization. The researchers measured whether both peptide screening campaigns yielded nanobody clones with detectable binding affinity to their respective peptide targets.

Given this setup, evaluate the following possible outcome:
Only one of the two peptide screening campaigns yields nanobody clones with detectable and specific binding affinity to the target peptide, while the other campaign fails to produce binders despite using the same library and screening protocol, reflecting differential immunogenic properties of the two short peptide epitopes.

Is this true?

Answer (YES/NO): YES